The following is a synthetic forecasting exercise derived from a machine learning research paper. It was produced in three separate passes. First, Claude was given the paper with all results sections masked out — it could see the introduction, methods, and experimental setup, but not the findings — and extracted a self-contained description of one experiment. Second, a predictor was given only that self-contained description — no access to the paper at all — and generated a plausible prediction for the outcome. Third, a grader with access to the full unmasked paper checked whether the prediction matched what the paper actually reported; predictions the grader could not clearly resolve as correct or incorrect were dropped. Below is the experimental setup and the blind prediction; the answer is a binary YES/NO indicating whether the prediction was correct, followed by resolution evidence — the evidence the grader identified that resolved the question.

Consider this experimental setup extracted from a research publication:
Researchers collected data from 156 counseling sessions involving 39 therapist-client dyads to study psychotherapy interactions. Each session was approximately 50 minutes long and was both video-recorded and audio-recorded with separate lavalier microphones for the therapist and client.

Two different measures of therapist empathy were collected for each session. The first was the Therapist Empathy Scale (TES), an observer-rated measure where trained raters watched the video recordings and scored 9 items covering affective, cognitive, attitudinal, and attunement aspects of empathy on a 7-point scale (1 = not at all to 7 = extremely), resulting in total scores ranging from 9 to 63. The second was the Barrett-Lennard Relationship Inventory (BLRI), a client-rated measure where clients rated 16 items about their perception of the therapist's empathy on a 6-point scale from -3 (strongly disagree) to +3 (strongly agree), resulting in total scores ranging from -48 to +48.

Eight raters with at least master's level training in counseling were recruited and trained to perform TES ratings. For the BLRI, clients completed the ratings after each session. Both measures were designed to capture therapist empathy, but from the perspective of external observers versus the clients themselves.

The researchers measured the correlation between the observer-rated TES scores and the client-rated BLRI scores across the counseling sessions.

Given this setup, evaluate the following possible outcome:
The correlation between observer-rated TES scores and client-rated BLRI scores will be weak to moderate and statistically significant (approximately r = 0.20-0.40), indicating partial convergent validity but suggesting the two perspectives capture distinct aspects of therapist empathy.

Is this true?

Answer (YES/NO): NO